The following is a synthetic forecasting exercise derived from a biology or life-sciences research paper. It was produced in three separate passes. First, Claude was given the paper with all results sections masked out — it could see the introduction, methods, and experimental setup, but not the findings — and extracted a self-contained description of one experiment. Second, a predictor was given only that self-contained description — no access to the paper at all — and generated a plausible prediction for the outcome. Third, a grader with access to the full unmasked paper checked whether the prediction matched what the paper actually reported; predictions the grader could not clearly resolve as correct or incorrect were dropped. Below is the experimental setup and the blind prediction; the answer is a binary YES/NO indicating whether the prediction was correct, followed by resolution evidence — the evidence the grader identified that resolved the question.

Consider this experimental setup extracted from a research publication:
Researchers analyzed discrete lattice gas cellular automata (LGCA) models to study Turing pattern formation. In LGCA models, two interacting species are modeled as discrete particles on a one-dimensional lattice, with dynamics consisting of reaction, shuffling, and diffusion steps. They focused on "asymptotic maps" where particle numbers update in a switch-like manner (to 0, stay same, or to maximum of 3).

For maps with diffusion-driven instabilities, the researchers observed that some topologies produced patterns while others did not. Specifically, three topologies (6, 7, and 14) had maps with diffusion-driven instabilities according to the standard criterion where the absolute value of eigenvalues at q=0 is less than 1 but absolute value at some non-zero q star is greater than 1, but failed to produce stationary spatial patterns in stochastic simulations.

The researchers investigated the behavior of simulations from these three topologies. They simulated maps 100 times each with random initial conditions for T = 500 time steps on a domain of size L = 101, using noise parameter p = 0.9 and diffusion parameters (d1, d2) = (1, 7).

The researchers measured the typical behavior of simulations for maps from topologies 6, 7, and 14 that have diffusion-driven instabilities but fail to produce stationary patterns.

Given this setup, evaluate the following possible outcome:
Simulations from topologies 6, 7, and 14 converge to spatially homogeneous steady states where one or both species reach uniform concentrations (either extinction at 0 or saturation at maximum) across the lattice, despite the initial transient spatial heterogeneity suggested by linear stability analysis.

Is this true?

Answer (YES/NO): NO